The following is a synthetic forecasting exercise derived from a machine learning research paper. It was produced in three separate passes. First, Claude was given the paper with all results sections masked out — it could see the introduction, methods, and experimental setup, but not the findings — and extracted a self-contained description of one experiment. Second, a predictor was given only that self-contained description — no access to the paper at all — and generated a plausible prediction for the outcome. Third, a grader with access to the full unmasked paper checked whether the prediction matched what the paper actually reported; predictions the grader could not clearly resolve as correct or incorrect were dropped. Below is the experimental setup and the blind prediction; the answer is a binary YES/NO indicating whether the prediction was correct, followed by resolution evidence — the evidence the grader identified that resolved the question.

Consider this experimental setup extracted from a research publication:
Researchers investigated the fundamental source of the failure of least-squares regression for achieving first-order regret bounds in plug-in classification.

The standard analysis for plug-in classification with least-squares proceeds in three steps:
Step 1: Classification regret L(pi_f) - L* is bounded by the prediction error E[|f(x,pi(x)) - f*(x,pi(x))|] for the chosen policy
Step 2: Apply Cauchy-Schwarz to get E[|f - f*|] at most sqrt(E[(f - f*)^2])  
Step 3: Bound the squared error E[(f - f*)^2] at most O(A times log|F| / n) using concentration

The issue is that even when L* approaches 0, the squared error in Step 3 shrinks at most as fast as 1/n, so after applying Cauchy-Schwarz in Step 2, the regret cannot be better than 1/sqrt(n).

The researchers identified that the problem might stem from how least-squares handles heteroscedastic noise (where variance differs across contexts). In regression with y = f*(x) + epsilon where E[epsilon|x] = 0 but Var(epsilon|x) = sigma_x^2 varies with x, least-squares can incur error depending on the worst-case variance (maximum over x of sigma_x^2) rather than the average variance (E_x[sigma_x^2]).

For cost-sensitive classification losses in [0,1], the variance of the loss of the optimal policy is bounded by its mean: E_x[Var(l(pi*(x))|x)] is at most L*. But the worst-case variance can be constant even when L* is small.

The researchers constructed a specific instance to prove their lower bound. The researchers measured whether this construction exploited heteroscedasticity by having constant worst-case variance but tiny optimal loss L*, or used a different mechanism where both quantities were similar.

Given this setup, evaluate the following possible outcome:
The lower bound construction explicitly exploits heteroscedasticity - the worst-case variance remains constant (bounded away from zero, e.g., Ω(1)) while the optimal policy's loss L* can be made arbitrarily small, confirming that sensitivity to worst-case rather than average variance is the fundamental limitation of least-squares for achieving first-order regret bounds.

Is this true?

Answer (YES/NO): YES